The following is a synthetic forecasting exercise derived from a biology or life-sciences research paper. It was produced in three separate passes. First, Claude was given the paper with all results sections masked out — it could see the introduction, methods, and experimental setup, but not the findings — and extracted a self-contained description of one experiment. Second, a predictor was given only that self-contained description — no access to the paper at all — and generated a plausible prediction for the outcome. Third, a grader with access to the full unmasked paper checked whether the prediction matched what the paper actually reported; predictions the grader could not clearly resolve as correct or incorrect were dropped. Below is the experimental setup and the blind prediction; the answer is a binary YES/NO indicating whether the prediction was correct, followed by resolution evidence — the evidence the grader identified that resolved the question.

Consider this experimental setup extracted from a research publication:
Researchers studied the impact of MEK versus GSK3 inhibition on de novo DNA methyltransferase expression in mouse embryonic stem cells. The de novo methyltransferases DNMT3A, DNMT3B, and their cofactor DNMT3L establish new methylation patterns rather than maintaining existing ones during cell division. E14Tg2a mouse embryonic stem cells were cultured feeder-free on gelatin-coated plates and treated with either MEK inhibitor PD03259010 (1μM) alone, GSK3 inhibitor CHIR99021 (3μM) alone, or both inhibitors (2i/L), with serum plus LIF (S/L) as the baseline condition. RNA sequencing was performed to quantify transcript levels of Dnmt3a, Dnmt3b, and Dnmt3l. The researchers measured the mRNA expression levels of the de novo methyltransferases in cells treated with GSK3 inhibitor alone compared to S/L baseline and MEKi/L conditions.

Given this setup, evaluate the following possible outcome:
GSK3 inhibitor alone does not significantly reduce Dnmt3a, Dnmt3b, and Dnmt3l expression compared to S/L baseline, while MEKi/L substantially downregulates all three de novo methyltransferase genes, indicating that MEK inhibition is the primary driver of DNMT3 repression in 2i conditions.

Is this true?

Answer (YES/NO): NO